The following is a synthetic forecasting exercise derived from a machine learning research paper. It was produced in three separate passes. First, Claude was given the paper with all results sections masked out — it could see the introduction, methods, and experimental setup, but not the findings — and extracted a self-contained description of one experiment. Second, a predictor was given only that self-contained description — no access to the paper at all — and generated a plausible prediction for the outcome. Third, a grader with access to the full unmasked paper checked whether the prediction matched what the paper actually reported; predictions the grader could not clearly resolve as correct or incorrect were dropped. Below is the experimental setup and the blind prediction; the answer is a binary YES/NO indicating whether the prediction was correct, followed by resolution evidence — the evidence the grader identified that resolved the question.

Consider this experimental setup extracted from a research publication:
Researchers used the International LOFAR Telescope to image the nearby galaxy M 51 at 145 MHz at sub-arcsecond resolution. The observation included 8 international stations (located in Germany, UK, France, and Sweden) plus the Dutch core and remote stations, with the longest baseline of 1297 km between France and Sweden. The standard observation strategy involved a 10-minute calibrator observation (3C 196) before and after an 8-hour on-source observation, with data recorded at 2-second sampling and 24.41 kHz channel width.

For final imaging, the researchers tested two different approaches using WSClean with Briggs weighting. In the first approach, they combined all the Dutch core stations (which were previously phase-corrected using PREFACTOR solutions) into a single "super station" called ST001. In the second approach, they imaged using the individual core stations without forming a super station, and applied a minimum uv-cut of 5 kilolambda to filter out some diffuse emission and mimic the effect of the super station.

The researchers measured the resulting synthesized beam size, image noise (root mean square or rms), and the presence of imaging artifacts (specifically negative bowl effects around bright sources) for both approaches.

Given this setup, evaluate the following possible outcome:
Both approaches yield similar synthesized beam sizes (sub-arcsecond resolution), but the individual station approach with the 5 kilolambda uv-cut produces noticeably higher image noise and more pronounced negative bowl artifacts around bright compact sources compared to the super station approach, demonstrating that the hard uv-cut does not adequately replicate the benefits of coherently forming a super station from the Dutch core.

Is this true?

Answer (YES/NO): NO